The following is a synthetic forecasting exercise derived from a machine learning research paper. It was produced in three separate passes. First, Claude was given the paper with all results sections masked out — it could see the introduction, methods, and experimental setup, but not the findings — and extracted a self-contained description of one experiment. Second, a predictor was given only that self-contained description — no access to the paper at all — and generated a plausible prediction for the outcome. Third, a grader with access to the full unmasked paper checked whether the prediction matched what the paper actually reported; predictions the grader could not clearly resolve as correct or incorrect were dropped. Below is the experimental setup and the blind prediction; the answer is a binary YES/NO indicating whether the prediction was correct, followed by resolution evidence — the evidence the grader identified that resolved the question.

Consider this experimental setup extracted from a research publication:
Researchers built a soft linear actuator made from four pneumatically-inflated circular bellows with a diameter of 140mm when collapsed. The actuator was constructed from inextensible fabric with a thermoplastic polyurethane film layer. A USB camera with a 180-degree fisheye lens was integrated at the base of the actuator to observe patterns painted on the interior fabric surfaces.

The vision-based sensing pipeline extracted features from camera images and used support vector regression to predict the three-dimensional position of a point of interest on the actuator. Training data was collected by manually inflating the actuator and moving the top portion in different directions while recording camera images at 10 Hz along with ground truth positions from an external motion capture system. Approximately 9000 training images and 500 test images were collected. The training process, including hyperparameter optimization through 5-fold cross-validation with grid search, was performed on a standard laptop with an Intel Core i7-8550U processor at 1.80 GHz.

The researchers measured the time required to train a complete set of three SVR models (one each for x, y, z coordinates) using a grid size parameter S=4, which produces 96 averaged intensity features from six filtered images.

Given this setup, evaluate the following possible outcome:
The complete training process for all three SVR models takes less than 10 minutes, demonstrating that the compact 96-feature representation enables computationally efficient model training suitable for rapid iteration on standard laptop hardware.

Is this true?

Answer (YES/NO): YES